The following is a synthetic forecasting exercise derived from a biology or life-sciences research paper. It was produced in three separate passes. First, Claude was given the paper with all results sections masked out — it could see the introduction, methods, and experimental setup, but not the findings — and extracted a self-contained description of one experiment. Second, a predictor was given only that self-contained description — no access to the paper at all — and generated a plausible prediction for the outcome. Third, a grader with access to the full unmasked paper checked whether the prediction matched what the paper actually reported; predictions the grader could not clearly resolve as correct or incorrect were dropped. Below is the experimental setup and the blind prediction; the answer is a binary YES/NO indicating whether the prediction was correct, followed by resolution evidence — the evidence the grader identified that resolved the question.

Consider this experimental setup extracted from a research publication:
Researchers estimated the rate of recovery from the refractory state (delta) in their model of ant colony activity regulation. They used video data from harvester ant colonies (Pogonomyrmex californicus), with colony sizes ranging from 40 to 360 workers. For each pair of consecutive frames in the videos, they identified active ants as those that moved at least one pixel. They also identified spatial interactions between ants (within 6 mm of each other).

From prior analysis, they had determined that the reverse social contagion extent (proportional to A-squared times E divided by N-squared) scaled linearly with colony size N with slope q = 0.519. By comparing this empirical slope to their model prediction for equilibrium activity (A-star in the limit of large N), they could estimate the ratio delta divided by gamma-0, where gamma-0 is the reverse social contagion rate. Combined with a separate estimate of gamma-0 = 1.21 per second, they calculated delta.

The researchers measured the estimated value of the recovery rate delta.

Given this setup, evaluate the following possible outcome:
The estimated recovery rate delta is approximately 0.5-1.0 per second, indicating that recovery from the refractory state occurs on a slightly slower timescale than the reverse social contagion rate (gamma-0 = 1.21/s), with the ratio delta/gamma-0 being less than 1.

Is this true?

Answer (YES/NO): YES